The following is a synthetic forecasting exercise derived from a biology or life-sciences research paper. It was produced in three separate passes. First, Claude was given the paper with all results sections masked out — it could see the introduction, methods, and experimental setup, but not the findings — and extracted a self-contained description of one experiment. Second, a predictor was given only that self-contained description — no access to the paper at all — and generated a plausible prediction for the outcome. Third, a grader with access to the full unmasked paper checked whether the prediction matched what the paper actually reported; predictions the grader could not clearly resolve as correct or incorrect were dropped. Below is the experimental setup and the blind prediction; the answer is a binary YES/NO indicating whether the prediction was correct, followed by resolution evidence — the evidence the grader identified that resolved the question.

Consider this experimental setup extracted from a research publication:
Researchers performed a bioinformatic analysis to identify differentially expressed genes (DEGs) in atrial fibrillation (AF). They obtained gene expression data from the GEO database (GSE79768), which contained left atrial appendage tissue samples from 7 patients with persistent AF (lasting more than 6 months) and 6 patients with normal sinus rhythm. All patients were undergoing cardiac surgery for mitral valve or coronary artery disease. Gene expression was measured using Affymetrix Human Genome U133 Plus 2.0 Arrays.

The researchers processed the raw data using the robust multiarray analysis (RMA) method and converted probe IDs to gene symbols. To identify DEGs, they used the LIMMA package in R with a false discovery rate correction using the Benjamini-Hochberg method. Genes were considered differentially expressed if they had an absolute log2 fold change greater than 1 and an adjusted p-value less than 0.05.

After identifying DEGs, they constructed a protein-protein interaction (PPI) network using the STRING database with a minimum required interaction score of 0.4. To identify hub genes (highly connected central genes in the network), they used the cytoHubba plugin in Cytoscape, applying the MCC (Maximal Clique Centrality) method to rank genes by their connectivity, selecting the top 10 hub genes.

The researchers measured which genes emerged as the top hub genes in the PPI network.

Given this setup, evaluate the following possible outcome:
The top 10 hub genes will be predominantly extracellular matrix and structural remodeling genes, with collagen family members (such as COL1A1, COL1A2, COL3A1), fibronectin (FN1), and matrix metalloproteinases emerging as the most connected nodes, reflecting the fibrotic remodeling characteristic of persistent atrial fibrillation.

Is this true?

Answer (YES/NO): NO